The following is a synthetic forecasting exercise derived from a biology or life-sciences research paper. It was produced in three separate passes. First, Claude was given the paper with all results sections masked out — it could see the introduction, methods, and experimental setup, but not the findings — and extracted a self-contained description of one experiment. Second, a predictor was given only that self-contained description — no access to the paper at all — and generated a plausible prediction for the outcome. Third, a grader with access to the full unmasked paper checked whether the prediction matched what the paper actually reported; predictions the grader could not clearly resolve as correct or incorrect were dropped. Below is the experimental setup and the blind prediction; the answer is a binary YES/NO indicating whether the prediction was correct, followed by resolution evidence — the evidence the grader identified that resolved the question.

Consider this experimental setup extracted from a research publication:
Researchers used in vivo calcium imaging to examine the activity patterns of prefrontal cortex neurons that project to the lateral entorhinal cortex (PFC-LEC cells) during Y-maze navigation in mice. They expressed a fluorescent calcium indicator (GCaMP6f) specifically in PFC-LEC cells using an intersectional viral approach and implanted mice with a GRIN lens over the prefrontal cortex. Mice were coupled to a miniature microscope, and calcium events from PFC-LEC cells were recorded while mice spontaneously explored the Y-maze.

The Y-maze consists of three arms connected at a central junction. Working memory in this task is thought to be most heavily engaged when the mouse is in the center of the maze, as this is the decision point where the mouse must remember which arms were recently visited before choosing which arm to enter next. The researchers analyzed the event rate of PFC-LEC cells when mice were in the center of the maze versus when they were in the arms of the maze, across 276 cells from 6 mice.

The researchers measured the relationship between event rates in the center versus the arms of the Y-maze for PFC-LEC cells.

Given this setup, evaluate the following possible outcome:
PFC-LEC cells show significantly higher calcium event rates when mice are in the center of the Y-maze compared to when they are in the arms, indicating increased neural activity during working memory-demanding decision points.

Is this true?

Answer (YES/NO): NO